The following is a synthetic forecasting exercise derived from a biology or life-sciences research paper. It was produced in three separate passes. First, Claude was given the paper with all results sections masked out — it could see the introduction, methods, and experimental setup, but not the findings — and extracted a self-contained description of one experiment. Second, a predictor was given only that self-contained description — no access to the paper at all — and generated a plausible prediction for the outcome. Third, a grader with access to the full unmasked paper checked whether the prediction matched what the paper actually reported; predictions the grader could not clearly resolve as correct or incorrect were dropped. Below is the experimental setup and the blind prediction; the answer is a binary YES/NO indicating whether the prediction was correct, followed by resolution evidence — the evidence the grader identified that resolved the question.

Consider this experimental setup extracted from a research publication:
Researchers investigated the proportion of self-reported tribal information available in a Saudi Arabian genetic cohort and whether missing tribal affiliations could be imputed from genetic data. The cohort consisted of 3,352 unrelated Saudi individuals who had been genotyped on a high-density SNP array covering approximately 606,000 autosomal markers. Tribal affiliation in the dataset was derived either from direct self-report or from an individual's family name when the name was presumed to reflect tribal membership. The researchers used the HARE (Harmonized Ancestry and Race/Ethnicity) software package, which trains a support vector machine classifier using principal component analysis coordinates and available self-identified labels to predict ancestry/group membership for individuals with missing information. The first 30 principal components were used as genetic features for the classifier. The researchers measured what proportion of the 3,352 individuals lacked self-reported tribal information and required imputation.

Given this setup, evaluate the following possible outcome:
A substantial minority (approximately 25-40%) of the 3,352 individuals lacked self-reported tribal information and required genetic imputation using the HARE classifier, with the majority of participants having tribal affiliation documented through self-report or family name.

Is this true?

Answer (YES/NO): NO